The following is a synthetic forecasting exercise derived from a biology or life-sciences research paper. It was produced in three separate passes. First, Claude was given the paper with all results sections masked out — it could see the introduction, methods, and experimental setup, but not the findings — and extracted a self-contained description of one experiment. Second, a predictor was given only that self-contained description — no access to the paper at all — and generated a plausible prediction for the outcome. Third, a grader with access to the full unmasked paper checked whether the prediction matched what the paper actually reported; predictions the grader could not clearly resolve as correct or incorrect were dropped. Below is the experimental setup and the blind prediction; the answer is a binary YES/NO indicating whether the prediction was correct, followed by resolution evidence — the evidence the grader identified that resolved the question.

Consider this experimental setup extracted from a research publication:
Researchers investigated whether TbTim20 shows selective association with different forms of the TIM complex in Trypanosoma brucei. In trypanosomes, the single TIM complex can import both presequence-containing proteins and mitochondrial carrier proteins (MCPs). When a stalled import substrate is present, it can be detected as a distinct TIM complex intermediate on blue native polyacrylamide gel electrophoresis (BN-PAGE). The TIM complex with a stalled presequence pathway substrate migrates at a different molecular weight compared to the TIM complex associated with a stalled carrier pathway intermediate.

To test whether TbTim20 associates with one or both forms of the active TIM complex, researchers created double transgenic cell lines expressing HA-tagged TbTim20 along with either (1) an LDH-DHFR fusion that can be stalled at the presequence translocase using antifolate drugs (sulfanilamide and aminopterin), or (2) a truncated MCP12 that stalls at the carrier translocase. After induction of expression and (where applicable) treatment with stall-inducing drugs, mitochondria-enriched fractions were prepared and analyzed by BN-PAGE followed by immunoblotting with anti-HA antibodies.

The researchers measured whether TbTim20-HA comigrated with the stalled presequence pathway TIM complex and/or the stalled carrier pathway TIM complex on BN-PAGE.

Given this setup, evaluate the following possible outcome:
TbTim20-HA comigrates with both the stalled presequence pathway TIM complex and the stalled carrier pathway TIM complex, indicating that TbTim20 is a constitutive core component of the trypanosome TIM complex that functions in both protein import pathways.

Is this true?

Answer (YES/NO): NO